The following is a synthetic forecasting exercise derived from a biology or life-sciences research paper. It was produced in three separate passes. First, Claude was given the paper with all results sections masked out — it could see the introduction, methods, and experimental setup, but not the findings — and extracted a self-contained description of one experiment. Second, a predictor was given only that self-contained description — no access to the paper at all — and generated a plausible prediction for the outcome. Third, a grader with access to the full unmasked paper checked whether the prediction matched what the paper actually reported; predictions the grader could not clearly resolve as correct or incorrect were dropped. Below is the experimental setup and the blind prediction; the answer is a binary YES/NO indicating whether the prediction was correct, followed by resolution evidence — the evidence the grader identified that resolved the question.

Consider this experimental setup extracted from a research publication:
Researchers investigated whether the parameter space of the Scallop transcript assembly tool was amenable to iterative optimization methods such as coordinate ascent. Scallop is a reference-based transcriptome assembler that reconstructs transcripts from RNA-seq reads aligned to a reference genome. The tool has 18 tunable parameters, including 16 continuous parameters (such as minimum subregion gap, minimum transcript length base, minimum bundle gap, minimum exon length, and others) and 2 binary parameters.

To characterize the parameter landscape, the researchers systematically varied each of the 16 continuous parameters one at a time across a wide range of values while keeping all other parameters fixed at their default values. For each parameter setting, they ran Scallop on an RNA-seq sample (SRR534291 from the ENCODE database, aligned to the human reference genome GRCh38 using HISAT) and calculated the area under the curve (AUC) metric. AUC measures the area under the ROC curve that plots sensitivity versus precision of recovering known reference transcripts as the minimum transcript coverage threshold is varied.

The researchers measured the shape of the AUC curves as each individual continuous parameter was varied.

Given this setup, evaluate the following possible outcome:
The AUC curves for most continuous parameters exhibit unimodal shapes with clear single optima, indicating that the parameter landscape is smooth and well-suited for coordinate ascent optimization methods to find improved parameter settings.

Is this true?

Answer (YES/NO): YES